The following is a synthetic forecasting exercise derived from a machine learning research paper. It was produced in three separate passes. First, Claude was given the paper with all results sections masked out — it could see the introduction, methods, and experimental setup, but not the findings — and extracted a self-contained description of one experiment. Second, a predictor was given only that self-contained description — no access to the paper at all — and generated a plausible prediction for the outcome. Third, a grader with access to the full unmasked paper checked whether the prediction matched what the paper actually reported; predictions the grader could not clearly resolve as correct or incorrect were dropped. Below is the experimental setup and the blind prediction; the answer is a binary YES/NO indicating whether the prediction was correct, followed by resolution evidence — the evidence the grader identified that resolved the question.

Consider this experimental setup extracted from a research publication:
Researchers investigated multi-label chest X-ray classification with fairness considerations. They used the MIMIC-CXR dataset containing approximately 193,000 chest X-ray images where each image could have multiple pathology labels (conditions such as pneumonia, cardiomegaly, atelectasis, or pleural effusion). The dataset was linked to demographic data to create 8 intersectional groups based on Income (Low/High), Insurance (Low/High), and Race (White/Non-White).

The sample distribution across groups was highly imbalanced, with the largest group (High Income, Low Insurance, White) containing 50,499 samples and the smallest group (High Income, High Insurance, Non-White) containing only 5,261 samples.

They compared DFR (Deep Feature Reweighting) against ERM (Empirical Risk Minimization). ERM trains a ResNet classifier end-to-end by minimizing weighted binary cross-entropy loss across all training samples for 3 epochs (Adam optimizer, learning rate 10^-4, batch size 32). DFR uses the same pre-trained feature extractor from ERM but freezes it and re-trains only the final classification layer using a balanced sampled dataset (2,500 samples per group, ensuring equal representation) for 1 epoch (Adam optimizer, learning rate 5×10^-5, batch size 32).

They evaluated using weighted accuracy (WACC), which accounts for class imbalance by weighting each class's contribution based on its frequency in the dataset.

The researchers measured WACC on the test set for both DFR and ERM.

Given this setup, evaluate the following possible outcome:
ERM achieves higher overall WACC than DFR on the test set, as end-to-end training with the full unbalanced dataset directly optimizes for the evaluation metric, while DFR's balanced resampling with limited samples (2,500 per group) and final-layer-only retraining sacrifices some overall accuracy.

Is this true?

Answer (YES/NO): NO